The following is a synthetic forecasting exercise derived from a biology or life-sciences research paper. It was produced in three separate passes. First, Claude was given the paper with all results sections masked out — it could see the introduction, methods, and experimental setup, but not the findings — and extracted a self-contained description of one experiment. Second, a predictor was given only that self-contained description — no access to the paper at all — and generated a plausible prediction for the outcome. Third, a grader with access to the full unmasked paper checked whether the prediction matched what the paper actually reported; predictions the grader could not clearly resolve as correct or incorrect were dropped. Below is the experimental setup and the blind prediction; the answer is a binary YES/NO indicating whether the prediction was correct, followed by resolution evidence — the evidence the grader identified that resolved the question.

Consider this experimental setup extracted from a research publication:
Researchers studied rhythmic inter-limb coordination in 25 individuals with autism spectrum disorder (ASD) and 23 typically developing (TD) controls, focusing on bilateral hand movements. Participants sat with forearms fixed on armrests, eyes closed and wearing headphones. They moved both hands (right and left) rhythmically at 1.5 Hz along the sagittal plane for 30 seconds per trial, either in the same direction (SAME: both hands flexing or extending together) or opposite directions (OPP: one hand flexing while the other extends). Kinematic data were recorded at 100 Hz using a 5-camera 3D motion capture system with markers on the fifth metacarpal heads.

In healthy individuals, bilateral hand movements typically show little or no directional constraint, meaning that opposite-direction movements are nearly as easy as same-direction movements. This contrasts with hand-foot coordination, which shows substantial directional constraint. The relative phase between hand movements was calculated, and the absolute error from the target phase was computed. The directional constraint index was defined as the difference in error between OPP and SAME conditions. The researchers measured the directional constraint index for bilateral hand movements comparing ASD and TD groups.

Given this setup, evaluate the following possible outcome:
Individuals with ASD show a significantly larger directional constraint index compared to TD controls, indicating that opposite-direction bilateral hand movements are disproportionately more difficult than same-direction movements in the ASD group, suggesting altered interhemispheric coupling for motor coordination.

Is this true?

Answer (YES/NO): NO